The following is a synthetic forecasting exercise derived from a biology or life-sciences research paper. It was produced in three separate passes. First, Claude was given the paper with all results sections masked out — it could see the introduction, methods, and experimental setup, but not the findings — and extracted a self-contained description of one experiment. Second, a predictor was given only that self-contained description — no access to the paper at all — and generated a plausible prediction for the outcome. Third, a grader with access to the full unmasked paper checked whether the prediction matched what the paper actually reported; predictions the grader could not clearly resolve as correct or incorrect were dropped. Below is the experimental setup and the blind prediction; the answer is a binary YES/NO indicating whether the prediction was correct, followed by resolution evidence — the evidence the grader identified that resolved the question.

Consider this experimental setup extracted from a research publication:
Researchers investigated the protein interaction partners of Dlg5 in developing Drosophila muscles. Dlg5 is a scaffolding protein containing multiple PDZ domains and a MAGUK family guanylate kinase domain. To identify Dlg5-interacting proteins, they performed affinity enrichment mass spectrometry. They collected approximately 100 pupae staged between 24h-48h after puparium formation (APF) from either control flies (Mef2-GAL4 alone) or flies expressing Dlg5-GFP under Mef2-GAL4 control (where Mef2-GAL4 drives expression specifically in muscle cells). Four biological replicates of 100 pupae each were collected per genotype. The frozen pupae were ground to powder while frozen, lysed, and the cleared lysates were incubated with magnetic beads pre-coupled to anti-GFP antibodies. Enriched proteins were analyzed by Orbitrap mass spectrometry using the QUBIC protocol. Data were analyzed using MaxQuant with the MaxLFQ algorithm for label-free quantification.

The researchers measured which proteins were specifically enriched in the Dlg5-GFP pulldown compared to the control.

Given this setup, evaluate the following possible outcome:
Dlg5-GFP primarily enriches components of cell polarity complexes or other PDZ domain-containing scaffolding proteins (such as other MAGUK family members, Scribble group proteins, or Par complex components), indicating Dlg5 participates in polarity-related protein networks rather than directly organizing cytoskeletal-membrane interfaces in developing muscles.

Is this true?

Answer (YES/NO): NO